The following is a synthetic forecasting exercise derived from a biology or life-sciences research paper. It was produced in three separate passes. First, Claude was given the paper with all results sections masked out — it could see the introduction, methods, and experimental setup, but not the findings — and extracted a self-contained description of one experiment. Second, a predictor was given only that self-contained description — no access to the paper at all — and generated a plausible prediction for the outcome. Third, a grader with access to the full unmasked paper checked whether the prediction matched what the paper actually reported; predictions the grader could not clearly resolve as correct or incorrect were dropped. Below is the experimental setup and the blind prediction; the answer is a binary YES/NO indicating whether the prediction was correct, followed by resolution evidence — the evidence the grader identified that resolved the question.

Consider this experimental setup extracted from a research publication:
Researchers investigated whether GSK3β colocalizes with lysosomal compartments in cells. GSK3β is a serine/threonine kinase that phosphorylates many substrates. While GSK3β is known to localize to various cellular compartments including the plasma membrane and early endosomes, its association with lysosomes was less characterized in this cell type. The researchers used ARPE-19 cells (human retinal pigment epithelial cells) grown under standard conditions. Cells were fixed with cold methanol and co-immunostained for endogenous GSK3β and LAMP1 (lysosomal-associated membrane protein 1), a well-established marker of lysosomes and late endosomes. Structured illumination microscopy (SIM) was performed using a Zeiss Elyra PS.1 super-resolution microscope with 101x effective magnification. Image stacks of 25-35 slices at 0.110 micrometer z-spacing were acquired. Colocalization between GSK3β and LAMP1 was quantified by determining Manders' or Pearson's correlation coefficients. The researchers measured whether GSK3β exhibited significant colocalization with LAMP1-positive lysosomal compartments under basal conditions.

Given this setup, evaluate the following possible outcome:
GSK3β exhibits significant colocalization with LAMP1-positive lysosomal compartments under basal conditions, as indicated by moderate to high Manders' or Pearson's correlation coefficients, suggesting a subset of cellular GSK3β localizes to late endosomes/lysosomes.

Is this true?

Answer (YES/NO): NO